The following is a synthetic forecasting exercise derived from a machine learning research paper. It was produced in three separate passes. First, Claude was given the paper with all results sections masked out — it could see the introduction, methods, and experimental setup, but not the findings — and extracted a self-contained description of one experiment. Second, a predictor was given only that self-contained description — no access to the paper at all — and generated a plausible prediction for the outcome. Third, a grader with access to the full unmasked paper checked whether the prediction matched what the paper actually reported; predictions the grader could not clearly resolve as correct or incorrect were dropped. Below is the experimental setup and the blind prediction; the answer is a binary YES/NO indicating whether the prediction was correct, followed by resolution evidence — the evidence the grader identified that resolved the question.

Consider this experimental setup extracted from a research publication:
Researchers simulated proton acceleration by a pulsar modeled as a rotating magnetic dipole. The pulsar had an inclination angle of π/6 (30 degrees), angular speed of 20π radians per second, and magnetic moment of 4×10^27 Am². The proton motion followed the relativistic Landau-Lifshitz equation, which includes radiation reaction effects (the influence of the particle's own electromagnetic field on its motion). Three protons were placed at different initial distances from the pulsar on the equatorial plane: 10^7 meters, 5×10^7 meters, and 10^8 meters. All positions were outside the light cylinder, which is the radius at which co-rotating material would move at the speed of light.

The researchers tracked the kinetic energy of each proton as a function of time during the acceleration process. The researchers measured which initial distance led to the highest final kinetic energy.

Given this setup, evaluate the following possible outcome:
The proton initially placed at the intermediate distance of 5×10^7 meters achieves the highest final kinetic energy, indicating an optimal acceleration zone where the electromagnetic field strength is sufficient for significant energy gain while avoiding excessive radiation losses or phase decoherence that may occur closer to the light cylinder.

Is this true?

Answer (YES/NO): NO